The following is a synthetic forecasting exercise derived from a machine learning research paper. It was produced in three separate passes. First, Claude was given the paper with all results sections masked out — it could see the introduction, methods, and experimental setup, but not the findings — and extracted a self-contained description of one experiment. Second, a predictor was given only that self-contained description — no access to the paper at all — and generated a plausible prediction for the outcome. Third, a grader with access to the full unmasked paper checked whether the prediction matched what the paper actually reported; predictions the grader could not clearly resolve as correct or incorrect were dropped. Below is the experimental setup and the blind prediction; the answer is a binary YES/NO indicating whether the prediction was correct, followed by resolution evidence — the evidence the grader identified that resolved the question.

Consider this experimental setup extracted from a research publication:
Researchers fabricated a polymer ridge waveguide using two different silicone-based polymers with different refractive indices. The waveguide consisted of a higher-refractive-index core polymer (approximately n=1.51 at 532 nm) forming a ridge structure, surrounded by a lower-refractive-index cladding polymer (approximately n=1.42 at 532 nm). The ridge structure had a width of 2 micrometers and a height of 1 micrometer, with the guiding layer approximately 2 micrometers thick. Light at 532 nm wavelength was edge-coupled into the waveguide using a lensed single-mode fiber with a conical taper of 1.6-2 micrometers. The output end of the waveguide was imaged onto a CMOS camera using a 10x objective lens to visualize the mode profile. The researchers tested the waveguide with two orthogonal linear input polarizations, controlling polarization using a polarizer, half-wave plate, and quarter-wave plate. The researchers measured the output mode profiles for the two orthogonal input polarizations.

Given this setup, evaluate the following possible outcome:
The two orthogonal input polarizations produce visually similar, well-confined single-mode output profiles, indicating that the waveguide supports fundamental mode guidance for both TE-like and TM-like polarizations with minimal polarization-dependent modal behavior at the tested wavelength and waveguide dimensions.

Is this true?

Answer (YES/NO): YES